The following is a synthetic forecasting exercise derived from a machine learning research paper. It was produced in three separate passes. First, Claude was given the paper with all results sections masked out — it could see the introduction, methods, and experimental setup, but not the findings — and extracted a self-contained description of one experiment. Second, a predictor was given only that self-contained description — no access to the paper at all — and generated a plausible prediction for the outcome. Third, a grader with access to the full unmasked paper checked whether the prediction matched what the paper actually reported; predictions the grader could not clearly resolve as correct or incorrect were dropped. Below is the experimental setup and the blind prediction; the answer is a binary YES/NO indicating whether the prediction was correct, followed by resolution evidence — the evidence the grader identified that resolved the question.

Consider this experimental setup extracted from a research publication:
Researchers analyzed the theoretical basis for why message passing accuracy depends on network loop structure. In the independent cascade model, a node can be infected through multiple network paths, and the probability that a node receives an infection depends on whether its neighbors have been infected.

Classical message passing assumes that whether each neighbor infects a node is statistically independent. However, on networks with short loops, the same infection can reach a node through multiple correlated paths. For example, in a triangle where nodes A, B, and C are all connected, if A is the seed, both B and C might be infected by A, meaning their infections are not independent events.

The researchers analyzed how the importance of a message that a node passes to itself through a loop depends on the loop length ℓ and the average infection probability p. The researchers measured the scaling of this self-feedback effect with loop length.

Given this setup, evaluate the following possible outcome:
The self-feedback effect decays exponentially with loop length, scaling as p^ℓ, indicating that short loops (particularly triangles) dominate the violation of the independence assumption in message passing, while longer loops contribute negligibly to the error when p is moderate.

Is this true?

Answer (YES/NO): YES